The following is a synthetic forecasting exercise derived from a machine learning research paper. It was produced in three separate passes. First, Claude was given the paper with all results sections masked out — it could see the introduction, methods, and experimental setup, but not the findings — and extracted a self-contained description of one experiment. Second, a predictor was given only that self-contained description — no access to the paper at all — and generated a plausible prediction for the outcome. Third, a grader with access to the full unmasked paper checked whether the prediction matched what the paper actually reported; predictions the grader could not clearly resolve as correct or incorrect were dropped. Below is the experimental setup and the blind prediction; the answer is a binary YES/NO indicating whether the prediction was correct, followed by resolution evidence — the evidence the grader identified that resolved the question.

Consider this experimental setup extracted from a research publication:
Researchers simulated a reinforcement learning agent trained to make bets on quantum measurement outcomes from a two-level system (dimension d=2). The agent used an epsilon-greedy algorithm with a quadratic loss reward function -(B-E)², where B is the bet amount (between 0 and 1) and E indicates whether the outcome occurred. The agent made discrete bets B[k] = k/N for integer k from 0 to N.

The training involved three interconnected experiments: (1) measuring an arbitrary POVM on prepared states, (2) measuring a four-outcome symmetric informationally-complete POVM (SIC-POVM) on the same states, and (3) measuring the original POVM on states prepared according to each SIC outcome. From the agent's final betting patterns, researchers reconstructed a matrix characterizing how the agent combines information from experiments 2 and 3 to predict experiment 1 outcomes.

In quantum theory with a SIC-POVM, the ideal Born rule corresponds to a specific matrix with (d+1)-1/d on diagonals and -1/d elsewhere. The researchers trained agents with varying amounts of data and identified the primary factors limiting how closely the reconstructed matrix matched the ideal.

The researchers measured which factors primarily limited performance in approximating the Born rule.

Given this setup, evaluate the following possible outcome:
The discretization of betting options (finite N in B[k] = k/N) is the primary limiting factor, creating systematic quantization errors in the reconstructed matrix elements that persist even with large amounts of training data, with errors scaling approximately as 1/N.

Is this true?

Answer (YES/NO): NO